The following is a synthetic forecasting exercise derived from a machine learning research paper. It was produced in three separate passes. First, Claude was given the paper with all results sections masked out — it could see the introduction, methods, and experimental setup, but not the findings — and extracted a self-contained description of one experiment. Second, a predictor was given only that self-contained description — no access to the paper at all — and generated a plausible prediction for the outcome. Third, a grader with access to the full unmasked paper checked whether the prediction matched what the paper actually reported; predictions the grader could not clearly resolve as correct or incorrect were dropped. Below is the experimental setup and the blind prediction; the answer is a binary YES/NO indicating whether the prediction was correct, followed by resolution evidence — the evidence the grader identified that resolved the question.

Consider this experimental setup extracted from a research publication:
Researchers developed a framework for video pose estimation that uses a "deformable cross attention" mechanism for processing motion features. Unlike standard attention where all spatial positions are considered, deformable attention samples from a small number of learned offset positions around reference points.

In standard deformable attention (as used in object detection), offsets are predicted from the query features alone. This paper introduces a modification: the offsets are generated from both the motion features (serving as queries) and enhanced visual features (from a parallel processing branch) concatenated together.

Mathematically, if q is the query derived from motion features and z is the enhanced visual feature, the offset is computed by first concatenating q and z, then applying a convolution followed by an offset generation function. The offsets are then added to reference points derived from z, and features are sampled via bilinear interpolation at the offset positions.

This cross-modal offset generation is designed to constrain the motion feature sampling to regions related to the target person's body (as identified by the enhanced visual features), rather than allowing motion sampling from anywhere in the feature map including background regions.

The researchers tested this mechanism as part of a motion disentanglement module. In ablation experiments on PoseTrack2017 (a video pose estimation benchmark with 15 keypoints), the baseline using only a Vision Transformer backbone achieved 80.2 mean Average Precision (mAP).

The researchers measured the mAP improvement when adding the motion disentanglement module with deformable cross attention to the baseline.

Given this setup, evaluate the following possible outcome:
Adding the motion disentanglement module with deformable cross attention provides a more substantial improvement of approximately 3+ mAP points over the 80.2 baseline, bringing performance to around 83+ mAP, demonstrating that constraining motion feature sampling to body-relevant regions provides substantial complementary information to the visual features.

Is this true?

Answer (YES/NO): YES